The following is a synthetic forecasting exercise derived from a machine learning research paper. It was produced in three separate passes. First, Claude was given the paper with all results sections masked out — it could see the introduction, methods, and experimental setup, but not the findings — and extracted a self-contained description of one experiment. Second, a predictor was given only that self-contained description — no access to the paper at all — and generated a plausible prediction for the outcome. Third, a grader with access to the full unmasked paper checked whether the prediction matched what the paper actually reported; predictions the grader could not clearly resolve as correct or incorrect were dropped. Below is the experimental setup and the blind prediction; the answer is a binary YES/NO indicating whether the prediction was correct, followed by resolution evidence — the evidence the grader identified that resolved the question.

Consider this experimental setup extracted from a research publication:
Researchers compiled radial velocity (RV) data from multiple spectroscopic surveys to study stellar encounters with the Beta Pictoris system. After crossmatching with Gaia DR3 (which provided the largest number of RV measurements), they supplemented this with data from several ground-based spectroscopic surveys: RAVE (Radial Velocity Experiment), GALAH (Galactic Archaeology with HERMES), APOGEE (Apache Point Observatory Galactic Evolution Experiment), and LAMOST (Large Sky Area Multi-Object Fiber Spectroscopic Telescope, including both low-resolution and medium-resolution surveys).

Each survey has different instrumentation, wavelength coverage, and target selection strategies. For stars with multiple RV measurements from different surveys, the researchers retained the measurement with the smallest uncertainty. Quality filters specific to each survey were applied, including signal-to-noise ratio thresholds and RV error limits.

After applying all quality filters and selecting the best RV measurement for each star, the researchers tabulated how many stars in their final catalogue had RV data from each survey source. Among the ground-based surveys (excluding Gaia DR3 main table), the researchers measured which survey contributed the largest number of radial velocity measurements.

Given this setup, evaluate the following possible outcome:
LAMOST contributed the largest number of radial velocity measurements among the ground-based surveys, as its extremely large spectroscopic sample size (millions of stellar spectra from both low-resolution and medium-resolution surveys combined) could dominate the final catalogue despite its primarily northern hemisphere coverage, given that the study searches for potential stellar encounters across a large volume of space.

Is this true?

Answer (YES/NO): NO